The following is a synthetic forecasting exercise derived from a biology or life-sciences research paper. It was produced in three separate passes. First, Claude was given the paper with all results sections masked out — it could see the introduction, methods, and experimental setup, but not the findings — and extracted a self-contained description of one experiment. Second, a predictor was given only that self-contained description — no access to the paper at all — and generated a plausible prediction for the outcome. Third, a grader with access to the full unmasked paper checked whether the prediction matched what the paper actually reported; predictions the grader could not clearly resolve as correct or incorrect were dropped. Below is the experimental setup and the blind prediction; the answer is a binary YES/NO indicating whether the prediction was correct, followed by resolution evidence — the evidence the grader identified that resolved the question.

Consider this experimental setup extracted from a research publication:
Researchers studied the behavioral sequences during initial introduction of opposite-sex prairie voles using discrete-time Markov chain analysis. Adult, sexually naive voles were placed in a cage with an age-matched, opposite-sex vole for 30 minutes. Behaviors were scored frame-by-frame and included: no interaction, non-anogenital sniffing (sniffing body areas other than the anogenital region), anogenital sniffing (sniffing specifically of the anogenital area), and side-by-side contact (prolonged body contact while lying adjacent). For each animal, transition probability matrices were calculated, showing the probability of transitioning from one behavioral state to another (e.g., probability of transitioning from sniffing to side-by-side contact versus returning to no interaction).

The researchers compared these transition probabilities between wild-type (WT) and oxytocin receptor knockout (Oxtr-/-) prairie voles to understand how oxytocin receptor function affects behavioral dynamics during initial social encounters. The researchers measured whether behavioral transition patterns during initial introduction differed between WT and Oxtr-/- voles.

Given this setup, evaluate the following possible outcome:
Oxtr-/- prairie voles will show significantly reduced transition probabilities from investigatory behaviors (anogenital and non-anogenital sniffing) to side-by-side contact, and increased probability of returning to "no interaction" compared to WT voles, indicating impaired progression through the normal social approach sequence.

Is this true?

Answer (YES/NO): NO